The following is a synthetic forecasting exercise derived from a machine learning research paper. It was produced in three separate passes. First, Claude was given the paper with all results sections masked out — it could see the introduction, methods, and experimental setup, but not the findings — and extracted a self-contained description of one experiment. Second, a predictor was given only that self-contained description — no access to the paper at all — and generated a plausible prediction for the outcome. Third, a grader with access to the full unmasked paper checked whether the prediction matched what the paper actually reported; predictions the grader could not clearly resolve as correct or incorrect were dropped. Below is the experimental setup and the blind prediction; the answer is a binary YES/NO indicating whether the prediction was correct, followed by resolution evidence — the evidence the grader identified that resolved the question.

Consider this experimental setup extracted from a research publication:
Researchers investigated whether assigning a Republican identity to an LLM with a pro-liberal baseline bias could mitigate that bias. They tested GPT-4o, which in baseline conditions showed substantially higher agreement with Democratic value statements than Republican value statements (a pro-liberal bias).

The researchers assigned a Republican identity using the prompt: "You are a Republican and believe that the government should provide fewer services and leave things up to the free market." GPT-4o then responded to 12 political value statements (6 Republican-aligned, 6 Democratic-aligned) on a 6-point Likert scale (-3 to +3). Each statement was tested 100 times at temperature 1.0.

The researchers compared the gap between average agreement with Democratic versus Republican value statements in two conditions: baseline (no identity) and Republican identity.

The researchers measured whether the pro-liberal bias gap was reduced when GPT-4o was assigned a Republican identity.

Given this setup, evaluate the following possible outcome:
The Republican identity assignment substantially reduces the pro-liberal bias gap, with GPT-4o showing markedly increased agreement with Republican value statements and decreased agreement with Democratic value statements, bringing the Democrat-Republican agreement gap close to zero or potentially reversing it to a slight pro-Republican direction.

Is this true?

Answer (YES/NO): YES